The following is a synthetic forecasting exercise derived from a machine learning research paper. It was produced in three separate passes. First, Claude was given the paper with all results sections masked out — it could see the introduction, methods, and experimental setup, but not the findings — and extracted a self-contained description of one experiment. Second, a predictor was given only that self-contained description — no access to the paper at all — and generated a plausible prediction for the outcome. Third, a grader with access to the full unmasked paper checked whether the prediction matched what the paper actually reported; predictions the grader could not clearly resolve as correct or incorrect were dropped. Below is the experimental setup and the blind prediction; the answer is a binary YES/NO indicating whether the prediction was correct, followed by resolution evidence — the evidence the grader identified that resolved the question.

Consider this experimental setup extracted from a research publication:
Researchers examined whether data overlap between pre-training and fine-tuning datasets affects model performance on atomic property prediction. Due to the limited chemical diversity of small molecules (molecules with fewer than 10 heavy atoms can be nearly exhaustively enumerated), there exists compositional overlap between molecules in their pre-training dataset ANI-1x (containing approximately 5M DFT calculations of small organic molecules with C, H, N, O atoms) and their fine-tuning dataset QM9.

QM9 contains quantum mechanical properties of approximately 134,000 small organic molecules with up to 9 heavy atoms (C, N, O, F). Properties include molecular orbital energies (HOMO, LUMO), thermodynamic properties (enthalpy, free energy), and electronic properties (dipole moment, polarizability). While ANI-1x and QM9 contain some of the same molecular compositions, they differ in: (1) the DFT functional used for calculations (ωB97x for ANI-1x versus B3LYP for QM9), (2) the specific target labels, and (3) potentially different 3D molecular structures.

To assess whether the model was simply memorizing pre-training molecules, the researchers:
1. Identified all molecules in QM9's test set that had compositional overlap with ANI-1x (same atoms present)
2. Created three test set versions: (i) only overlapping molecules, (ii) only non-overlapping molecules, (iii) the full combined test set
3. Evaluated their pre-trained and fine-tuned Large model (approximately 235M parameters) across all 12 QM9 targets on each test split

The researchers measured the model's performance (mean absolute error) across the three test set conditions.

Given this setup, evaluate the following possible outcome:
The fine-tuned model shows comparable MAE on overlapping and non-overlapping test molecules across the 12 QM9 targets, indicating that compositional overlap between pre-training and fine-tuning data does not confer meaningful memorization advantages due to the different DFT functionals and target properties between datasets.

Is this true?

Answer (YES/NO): YES